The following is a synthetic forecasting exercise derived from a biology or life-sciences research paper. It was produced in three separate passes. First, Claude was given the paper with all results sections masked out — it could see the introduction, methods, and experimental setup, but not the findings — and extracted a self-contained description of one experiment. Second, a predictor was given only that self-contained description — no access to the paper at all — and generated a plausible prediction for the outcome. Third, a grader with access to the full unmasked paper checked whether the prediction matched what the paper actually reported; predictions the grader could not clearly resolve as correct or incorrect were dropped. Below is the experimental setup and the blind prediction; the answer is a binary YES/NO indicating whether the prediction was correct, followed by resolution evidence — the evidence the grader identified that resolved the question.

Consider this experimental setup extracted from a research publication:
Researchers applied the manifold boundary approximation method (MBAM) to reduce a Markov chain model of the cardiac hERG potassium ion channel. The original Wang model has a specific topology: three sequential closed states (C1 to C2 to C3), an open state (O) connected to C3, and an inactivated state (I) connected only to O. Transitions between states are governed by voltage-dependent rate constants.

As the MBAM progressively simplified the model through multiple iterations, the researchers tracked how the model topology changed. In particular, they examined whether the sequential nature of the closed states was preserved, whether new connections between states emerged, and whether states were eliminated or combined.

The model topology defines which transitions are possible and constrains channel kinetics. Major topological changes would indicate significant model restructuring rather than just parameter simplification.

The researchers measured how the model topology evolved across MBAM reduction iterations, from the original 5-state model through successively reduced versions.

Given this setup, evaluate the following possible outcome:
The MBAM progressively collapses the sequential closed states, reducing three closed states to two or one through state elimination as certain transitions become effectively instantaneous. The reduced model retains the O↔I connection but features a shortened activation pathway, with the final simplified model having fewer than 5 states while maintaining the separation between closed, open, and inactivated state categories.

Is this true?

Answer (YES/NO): NO